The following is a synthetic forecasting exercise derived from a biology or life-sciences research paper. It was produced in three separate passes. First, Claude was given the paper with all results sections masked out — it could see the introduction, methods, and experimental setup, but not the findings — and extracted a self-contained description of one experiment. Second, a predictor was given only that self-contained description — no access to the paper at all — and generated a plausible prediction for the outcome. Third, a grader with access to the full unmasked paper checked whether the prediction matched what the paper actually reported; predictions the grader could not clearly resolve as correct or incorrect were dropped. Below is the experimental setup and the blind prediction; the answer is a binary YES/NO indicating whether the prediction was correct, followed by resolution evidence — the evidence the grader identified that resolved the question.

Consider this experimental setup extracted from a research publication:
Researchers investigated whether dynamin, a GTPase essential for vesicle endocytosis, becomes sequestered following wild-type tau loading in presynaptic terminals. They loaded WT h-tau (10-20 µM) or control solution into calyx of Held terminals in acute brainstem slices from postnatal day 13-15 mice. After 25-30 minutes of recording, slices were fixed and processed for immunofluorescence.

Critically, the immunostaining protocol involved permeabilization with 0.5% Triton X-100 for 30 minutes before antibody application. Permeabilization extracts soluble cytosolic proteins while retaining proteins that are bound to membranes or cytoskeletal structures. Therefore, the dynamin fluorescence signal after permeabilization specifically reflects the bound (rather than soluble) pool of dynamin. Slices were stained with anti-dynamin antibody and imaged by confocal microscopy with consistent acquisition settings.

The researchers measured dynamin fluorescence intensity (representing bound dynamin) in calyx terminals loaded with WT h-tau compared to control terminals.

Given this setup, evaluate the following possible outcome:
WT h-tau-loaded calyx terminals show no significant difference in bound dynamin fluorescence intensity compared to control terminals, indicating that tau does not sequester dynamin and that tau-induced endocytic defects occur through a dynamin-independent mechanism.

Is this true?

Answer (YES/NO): NO